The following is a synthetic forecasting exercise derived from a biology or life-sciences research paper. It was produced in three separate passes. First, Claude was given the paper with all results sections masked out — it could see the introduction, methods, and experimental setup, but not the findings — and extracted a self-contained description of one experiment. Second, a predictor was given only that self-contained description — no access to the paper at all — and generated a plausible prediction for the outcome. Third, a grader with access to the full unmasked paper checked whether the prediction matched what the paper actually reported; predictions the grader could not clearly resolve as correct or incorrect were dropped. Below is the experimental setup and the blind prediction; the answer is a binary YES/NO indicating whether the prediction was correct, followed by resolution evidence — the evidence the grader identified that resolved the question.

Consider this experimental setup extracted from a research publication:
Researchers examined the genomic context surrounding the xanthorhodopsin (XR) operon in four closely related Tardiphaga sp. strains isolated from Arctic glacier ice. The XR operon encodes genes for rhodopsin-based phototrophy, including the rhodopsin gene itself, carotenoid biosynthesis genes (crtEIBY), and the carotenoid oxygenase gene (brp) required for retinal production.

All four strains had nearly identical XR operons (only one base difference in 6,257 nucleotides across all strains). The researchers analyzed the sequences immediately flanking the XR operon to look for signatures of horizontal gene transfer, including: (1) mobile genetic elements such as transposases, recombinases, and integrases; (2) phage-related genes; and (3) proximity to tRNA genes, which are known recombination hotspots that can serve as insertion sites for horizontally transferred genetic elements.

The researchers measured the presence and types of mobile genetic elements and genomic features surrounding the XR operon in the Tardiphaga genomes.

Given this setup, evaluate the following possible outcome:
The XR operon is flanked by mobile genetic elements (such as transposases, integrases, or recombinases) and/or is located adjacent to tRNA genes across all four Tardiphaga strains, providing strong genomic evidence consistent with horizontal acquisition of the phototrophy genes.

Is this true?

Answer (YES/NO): YES